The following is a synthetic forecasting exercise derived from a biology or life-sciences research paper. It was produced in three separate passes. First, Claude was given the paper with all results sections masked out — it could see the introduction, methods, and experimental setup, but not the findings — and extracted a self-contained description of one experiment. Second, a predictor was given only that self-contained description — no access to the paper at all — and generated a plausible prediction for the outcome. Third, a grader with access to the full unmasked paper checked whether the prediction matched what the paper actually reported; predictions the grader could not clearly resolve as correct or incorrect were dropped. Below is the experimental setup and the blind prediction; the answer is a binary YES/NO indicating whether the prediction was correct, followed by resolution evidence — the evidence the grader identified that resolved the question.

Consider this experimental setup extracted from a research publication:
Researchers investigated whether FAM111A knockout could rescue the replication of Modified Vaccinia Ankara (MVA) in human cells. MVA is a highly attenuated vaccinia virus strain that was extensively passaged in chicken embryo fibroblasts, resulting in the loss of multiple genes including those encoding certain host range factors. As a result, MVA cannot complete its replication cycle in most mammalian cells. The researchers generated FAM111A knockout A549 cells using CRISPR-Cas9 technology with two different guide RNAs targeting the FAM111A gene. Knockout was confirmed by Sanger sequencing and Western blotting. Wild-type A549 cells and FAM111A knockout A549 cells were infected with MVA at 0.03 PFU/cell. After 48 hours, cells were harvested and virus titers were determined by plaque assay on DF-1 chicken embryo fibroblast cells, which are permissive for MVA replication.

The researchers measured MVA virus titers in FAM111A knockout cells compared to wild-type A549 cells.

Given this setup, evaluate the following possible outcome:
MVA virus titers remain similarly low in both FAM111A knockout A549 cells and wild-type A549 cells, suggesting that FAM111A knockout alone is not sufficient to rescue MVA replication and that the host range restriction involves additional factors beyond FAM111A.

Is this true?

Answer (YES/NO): NO